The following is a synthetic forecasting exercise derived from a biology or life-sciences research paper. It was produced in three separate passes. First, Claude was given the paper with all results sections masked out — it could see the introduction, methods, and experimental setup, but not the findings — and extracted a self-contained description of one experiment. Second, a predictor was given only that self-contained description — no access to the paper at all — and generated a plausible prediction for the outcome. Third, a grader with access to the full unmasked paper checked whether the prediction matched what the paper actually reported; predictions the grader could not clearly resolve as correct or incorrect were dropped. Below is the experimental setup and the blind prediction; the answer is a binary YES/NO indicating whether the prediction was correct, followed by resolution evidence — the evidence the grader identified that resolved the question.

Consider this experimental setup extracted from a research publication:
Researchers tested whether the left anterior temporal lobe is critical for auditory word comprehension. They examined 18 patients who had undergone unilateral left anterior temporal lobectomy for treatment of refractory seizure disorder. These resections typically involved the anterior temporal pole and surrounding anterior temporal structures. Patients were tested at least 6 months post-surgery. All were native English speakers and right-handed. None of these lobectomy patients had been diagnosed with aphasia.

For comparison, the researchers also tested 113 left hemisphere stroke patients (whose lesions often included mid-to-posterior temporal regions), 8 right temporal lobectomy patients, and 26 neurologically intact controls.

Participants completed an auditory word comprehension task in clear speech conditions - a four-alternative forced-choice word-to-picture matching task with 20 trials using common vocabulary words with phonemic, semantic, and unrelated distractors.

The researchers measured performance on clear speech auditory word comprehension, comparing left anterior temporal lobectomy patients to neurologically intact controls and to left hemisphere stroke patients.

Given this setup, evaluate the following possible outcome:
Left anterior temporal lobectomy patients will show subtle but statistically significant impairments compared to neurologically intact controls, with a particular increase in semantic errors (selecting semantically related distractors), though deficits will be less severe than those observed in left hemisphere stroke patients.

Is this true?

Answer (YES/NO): NO